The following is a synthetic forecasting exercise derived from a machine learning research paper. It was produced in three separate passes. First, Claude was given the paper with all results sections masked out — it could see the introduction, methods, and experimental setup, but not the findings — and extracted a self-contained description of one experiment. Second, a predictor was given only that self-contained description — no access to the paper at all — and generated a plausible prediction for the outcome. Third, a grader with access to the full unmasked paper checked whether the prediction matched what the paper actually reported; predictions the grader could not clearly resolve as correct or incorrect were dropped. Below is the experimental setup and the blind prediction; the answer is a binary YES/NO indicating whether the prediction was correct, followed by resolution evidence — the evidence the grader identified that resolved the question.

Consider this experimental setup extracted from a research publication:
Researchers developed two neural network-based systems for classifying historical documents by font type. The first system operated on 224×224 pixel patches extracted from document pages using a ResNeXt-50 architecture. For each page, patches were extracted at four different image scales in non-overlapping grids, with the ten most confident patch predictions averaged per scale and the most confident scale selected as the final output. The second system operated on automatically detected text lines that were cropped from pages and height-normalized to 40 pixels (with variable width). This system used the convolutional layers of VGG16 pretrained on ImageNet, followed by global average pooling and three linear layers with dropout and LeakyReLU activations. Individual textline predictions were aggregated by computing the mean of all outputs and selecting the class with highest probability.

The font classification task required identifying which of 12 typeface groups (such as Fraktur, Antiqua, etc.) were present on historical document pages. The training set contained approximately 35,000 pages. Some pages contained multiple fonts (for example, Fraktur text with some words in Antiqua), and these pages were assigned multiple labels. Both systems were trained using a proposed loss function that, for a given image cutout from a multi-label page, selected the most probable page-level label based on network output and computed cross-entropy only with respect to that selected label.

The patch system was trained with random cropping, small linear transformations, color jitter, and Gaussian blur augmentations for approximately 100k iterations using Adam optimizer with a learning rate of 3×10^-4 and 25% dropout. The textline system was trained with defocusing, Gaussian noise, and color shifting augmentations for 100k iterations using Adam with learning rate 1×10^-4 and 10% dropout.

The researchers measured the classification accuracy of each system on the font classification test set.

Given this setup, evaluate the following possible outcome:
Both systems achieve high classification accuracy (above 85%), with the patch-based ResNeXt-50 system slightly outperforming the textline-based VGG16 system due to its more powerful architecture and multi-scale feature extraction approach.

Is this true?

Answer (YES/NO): NO